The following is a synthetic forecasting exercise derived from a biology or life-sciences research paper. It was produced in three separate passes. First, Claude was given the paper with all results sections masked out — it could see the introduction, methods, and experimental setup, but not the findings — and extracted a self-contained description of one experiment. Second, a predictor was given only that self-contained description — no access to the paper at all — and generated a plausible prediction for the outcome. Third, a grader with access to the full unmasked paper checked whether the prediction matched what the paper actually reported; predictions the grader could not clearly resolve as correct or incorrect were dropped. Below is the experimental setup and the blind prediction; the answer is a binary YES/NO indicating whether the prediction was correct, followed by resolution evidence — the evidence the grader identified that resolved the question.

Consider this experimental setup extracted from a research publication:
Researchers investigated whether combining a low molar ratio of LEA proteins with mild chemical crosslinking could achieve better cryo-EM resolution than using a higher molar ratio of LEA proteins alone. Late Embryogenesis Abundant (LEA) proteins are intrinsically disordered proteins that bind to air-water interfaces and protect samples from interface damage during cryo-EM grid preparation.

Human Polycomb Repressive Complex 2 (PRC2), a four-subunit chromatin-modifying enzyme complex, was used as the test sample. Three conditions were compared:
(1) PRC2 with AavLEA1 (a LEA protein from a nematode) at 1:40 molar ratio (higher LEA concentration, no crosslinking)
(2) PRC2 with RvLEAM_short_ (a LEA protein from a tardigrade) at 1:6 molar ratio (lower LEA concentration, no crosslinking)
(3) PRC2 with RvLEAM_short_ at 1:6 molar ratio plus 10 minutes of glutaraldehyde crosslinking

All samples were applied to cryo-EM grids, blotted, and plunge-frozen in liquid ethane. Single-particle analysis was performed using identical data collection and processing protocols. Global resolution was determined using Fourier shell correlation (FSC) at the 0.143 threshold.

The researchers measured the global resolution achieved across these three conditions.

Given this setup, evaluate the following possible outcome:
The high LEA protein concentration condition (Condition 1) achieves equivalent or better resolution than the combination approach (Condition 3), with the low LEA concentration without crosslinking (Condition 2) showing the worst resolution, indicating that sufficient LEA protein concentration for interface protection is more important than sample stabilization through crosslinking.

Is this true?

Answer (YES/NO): NO